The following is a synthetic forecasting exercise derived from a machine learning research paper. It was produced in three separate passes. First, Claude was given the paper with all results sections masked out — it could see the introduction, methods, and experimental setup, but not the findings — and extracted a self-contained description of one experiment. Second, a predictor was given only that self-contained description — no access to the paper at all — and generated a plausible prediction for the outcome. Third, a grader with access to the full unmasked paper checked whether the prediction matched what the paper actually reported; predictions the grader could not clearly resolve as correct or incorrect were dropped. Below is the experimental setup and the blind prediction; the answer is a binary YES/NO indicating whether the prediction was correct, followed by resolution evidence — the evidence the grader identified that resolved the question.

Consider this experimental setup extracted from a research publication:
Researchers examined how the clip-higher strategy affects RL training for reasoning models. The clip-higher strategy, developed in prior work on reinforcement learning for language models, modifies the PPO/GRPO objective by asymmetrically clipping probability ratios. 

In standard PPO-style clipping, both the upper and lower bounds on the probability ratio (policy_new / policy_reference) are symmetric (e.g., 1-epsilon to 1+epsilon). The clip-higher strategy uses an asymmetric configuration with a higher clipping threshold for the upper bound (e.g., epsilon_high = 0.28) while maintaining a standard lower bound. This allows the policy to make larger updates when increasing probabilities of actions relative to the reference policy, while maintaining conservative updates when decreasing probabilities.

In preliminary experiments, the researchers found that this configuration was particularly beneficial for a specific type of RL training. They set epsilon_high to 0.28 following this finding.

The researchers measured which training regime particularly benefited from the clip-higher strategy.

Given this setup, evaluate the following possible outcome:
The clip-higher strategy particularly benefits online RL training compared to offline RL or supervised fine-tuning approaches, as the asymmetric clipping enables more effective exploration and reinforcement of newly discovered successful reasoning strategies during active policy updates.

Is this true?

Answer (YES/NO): NO